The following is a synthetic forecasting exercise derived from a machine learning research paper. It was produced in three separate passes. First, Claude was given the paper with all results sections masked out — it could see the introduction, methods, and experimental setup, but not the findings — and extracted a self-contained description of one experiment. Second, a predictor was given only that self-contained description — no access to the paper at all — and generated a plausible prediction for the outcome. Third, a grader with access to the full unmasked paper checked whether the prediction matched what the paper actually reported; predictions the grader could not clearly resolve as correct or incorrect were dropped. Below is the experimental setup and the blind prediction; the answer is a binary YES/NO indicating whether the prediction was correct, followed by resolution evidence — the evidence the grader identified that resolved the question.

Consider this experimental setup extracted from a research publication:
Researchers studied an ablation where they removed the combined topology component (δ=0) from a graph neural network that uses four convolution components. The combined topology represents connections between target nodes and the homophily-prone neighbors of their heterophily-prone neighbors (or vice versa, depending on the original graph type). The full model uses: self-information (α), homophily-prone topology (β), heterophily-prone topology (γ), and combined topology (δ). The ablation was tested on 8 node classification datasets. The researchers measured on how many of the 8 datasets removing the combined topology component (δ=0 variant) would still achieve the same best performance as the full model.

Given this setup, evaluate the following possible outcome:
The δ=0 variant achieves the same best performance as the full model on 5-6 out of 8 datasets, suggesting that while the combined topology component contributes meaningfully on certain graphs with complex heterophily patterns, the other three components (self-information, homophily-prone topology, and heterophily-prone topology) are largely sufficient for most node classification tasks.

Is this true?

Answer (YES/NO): NO